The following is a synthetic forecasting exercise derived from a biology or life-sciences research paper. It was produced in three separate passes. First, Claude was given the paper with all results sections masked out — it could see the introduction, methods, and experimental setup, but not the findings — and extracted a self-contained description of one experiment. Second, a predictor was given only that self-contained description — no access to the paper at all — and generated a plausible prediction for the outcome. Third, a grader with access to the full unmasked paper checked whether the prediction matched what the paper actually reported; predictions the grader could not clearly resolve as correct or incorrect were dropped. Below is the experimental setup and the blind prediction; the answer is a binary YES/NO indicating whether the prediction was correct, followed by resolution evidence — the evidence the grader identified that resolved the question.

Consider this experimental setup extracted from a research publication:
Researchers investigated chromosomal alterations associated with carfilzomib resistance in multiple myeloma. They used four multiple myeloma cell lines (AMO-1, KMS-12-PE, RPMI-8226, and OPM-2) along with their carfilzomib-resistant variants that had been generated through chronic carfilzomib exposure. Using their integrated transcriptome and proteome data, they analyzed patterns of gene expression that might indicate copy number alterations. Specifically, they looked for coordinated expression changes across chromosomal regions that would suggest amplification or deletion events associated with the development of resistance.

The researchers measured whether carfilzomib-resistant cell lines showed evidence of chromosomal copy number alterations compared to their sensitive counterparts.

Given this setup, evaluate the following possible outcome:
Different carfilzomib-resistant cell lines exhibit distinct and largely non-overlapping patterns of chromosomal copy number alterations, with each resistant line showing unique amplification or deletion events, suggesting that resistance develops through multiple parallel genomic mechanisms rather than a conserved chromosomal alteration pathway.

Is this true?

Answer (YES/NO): NO